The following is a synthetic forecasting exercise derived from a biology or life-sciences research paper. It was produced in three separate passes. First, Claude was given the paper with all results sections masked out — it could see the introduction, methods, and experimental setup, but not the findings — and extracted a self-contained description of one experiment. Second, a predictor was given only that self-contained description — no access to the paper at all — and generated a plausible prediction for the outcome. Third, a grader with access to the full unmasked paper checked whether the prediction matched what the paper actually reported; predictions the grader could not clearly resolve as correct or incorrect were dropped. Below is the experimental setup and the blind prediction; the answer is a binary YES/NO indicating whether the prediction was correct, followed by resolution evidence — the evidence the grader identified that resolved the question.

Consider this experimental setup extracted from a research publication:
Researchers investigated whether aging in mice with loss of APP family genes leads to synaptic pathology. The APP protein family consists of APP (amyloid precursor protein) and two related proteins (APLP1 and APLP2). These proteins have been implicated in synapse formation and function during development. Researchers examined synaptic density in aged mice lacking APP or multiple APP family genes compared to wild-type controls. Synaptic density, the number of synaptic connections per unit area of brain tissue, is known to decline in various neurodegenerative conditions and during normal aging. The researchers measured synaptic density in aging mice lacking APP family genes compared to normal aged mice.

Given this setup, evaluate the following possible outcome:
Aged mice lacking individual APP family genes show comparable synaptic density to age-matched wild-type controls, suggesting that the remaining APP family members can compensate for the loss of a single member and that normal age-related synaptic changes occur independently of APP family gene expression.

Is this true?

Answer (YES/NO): NO